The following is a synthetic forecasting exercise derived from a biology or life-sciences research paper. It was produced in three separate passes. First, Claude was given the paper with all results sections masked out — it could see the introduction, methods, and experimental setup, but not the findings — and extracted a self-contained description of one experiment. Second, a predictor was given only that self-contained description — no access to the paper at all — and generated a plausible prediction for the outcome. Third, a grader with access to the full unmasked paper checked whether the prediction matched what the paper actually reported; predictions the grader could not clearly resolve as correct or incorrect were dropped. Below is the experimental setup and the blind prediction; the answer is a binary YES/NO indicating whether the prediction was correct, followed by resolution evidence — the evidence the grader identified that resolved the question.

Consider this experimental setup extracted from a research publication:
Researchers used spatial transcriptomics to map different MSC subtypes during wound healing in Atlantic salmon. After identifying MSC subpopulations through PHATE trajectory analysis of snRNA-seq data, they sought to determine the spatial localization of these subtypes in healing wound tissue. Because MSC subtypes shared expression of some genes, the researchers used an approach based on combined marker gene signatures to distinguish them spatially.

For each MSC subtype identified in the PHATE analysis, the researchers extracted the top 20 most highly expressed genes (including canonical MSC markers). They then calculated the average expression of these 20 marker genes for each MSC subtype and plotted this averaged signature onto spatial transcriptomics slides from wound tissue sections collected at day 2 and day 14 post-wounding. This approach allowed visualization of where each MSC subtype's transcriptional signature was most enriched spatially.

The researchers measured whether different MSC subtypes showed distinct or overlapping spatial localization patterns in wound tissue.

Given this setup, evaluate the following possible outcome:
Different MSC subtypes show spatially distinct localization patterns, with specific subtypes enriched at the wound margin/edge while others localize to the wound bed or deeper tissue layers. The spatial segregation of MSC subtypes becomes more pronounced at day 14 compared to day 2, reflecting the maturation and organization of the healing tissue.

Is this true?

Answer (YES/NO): YES